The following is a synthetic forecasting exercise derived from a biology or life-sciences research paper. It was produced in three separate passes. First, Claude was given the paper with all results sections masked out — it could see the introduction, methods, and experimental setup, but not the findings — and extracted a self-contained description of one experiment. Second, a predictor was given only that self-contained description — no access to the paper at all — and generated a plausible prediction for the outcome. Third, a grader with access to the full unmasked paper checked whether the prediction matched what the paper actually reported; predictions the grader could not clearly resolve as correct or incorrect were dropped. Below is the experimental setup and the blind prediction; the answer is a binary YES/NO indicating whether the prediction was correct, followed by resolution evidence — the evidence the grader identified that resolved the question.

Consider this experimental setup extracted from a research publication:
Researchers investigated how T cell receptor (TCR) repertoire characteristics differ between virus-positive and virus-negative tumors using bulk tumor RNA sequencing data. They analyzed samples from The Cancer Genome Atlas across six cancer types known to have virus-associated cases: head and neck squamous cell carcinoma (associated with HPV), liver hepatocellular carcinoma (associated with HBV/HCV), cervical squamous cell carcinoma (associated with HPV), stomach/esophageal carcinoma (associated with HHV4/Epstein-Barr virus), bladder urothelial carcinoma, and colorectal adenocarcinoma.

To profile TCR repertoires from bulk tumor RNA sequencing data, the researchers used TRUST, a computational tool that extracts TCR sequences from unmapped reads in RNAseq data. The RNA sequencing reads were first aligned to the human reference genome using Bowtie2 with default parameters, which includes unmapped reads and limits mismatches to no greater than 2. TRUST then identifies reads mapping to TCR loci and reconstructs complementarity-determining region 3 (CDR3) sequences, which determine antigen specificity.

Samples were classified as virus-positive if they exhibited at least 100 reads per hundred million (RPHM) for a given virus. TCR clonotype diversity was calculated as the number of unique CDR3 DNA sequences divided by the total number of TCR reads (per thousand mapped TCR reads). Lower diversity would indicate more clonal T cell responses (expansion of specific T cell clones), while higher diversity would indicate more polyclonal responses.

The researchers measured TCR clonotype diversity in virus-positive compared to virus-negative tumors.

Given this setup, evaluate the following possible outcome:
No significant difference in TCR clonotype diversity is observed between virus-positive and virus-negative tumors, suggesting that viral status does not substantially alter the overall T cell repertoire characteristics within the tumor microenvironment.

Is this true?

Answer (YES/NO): NO